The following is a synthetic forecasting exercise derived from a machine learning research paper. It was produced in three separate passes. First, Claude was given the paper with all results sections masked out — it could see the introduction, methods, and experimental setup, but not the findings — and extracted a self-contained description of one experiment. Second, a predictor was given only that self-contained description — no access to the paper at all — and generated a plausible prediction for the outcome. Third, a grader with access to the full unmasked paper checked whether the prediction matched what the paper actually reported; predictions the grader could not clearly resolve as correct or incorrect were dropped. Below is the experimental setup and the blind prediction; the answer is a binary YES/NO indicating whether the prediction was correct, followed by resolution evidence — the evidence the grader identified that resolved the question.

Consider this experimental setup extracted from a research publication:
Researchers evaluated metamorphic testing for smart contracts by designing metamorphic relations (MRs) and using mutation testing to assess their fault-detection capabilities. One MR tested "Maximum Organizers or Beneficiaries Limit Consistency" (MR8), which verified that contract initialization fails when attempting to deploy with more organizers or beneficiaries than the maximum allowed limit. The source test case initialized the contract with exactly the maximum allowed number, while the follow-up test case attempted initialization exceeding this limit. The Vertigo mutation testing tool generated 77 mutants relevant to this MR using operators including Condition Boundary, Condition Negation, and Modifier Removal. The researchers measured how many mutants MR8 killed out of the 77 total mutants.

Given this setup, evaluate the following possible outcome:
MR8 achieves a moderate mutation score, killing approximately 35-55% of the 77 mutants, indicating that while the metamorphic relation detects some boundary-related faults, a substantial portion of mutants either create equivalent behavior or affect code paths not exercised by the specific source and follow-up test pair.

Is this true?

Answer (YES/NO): NO